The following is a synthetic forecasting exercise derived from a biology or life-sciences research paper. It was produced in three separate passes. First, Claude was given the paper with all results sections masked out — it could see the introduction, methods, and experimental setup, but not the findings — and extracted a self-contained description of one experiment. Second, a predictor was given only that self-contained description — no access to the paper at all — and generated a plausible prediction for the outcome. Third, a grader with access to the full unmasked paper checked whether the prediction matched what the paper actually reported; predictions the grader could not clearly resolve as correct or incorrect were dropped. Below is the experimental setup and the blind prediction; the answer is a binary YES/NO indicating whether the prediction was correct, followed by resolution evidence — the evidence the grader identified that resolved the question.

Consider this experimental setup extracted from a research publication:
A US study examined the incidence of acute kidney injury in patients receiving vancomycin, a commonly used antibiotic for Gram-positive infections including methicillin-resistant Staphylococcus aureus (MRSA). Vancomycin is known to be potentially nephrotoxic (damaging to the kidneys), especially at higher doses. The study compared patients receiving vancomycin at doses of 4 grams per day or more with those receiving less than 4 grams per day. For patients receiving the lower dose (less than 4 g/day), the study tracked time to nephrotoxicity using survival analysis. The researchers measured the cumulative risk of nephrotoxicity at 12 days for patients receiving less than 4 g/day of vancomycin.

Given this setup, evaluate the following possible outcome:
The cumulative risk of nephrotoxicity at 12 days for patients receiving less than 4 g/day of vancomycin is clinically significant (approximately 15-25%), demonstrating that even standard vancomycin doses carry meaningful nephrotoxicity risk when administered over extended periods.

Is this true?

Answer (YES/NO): YES